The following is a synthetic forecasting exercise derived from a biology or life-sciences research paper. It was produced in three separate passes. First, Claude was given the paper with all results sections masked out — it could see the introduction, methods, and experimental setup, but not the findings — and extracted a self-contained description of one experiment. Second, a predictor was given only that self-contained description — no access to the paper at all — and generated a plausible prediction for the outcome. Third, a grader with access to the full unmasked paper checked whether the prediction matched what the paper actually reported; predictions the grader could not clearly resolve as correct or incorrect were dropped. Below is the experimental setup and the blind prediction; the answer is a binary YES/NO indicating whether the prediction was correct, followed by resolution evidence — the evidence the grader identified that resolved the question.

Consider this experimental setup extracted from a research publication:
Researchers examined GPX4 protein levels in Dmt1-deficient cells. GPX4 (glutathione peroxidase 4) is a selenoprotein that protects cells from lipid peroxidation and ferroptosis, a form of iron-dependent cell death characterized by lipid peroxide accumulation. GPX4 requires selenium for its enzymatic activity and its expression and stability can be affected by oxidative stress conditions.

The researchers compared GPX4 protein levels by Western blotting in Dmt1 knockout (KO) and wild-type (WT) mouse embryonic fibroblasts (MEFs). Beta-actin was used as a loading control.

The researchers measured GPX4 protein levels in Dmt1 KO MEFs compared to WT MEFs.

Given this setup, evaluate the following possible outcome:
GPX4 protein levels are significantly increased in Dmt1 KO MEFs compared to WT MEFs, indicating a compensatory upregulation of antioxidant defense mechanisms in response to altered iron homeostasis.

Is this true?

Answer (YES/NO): YES